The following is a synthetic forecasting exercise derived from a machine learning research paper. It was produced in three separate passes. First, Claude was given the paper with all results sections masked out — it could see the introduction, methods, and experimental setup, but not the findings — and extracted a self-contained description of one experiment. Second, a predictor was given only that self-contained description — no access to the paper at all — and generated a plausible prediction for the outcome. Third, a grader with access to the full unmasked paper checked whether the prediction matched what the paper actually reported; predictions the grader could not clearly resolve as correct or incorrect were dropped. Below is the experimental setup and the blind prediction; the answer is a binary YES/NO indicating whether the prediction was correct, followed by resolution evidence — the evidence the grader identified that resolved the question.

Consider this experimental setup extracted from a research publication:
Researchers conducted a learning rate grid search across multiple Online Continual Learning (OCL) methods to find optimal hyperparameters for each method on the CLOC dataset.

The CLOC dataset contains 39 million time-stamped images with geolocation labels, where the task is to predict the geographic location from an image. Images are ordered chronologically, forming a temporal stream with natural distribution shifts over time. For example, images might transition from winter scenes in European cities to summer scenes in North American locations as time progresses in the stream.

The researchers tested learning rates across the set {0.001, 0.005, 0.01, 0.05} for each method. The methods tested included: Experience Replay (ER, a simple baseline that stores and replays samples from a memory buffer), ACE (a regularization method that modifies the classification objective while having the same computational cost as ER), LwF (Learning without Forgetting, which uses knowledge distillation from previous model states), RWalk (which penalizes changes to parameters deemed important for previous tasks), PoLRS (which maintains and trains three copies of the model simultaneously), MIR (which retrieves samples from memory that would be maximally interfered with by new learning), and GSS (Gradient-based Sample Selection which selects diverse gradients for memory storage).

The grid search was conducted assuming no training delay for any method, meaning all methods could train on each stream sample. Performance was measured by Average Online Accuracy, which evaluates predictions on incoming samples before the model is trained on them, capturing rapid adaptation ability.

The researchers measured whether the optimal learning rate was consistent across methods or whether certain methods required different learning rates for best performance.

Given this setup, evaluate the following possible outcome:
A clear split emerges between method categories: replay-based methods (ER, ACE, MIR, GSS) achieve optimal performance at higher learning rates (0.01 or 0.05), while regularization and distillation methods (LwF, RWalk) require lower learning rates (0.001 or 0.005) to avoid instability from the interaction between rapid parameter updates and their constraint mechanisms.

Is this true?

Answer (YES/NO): NO